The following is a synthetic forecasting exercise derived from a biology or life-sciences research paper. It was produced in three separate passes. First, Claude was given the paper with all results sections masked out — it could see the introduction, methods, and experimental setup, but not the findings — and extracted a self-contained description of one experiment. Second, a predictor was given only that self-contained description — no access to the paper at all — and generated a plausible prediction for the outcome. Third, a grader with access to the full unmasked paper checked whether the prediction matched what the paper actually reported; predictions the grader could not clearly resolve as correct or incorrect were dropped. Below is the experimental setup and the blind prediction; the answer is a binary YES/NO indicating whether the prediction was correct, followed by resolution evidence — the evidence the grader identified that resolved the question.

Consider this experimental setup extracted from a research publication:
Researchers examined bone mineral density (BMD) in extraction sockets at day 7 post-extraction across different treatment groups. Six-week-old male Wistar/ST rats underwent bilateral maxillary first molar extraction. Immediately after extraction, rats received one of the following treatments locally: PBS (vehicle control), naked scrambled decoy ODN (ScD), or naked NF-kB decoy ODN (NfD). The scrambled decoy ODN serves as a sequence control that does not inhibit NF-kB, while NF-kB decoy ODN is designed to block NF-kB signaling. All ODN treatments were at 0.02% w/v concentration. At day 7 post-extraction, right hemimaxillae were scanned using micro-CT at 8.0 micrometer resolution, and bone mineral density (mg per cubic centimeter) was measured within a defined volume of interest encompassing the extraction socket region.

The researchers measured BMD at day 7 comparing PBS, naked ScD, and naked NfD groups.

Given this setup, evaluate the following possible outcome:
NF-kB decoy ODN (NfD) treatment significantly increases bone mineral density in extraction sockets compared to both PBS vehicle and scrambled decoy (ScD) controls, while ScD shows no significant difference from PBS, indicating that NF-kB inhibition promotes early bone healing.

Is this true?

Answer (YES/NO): NO